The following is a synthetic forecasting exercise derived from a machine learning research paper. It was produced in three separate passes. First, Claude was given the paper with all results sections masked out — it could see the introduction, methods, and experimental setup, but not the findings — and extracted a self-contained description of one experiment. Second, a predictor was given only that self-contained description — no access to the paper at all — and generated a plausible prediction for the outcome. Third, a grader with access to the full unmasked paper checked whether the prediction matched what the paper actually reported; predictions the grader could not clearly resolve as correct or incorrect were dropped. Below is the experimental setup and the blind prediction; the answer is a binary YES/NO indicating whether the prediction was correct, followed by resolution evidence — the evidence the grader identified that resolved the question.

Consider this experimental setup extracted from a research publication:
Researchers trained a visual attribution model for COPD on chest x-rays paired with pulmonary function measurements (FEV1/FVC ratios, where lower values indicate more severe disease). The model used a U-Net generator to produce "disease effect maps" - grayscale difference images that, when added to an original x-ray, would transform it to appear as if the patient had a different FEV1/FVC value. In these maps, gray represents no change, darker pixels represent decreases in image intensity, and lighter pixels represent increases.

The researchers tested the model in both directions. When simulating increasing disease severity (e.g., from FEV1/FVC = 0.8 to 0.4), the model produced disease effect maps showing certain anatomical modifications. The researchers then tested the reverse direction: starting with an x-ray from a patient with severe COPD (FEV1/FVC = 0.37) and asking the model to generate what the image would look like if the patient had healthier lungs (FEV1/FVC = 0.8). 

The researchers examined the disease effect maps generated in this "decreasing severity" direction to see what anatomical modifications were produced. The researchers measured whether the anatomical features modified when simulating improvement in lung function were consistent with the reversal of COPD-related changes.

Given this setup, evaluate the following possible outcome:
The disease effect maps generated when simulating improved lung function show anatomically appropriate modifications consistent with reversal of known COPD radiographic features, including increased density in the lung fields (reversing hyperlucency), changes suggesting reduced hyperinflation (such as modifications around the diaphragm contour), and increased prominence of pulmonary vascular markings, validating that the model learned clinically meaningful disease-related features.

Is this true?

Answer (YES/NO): YES